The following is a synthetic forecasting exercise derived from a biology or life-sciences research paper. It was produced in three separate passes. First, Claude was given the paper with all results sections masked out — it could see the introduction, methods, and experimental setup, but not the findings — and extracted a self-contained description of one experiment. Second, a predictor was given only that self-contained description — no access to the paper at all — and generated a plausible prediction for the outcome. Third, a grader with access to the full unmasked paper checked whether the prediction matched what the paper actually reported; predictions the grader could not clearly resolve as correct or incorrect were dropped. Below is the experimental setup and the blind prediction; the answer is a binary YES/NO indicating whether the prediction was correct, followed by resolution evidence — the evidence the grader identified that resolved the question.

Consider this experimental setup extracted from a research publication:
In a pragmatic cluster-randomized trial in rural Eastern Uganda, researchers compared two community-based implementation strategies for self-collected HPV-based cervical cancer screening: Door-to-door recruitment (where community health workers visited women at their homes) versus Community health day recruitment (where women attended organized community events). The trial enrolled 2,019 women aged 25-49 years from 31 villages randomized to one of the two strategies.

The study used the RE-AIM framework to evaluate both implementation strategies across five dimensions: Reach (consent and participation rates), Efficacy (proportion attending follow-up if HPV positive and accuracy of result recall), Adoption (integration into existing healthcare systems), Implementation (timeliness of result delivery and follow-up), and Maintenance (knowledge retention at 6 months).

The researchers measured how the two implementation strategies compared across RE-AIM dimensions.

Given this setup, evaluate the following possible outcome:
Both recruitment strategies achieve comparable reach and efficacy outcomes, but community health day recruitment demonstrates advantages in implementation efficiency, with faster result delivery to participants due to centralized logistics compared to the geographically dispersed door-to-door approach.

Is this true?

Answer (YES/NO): YES